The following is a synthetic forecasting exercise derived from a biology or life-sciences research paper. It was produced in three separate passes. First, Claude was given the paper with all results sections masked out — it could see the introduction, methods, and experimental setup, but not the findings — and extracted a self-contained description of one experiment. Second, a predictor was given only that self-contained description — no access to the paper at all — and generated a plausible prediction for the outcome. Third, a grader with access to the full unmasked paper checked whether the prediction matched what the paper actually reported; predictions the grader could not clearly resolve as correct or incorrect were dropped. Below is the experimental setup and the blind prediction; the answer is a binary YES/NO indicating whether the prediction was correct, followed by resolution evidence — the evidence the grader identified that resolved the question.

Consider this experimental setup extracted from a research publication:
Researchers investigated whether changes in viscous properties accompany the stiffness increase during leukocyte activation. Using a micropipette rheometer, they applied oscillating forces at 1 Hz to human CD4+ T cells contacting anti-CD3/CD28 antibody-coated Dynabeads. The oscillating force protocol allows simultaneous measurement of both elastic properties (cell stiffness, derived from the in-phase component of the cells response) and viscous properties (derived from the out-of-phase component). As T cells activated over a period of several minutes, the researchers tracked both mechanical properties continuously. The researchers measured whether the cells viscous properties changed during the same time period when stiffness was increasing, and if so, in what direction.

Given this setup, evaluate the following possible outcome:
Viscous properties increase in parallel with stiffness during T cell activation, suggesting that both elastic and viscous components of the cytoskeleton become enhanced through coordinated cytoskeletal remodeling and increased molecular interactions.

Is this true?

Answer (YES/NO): YES